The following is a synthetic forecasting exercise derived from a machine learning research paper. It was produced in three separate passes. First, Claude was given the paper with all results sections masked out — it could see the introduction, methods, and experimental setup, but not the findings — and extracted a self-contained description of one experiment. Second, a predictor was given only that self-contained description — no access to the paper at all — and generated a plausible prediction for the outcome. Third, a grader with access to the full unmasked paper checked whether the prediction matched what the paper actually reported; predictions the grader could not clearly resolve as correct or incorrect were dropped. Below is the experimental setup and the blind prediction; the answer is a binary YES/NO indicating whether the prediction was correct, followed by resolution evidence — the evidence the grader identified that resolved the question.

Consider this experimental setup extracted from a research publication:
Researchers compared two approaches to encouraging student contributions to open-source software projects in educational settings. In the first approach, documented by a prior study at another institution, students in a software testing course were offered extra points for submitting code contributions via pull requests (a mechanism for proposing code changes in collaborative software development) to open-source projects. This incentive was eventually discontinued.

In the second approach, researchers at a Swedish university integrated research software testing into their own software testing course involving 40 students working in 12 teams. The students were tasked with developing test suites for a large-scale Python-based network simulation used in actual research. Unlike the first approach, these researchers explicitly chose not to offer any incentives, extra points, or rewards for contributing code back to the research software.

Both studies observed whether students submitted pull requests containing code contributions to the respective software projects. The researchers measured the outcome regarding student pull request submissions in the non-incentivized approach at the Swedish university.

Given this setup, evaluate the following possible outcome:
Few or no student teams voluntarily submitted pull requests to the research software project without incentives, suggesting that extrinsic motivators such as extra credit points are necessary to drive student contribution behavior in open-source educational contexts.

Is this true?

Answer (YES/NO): YES